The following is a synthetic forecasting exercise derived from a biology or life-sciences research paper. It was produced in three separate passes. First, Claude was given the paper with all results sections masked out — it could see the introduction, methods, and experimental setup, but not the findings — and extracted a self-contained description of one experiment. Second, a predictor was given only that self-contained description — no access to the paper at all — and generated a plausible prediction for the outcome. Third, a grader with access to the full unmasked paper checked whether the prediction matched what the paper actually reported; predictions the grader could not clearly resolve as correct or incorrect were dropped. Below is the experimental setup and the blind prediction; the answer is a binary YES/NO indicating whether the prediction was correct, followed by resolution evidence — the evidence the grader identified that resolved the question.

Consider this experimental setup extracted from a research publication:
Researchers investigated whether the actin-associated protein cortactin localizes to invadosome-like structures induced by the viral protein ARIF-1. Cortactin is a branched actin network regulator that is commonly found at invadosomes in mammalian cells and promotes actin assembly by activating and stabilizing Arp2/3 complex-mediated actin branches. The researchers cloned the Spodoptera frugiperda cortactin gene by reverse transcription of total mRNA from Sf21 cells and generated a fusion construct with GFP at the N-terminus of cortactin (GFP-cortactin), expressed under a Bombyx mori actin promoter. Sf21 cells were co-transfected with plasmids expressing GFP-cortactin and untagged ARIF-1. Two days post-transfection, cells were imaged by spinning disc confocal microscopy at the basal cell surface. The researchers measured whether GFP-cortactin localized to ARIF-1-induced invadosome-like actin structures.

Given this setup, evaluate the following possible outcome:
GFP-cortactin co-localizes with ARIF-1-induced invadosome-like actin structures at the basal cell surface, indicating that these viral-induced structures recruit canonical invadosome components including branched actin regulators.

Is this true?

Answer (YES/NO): YES